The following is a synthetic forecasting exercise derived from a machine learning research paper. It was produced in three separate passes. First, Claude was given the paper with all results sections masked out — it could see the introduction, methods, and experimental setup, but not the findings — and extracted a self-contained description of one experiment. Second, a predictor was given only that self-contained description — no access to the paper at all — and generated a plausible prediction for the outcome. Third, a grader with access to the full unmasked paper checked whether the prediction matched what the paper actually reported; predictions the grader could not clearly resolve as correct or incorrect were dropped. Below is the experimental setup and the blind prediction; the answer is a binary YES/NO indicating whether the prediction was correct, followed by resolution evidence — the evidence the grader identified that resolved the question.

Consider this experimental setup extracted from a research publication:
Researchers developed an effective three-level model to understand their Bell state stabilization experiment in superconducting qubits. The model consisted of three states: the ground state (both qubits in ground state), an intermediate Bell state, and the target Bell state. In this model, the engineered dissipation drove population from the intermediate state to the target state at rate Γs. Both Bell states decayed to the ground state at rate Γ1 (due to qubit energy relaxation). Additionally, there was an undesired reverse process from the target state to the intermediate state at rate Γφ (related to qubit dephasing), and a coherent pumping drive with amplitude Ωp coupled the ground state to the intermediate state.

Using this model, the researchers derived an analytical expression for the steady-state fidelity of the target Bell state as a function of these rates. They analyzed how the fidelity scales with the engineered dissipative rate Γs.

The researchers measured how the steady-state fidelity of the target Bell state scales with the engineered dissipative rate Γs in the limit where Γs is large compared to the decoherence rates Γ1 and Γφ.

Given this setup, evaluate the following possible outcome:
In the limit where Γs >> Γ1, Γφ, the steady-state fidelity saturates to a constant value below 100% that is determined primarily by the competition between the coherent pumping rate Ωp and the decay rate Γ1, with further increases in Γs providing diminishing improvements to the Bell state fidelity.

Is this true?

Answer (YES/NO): NO